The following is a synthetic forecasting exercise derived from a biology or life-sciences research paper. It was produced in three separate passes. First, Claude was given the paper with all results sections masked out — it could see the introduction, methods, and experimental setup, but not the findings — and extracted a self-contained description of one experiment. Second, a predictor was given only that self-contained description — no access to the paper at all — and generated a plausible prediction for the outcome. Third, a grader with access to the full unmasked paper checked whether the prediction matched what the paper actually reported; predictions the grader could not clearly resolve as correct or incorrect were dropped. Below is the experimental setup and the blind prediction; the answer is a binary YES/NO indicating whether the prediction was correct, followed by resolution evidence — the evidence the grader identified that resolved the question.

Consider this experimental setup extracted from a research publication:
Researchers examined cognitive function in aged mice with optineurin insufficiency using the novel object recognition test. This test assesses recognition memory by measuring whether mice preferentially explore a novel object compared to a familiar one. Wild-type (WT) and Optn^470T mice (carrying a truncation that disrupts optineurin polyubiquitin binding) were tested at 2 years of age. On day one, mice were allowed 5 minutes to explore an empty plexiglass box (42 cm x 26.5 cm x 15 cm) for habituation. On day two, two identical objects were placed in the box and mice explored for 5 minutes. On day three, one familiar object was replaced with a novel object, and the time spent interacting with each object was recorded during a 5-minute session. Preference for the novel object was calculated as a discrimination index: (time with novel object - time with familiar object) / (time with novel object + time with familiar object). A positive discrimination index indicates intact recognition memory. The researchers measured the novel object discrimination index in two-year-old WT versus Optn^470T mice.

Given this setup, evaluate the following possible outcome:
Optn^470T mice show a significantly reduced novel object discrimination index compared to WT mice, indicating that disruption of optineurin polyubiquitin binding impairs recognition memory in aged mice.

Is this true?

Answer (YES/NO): NO